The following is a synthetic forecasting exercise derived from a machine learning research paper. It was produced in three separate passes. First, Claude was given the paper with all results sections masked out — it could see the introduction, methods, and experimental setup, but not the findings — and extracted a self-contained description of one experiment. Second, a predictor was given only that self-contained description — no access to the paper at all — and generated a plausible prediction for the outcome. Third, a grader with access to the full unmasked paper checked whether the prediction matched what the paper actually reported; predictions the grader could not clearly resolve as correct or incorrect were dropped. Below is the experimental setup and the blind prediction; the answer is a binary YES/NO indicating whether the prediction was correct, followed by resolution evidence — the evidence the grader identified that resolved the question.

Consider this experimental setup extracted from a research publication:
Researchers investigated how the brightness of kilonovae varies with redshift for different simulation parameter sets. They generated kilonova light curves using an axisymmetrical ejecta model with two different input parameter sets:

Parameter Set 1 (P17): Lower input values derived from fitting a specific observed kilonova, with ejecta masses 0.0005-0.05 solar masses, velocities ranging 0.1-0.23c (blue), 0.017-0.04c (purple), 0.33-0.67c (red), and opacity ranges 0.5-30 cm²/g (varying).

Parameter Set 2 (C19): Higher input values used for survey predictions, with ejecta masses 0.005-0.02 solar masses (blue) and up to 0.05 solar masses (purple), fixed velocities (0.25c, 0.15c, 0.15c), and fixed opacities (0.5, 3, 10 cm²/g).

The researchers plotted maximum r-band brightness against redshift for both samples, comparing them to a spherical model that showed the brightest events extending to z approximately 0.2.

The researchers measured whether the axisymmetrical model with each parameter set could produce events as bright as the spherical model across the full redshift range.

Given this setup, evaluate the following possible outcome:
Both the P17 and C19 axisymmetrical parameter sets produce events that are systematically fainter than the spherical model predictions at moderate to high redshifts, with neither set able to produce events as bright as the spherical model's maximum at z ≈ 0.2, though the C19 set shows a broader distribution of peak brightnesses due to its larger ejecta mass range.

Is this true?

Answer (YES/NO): NO